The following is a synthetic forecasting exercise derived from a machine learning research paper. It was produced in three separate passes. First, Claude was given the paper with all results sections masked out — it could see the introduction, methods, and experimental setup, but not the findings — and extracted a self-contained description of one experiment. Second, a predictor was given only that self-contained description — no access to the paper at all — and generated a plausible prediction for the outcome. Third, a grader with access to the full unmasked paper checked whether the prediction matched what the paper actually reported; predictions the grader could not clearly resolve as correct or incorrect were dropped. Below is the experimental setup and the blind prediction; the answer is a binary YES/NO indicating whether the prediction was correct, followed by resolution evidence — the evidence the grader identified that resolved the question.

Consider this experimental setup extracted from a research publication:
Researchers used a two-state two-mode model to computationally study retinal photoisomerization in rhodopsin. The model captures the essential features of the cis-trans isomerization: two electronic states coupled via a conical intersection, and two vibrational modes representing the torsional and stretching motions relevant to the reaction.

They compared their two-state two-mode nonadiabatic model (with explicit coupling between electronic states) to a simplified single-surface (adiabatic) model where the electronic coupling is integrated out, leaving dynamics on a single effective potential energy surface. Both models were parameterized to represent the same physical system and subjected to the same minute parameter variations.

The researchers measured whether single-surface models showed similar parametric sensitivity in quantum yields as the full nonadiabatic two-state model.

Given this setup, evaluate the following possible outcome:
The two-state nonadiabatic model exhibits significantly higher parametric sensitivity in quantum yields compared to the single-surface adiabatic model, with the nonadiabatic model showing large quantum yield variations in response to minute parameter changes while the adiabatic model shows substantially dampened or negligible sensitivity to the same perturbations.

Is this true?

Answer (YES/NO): NO